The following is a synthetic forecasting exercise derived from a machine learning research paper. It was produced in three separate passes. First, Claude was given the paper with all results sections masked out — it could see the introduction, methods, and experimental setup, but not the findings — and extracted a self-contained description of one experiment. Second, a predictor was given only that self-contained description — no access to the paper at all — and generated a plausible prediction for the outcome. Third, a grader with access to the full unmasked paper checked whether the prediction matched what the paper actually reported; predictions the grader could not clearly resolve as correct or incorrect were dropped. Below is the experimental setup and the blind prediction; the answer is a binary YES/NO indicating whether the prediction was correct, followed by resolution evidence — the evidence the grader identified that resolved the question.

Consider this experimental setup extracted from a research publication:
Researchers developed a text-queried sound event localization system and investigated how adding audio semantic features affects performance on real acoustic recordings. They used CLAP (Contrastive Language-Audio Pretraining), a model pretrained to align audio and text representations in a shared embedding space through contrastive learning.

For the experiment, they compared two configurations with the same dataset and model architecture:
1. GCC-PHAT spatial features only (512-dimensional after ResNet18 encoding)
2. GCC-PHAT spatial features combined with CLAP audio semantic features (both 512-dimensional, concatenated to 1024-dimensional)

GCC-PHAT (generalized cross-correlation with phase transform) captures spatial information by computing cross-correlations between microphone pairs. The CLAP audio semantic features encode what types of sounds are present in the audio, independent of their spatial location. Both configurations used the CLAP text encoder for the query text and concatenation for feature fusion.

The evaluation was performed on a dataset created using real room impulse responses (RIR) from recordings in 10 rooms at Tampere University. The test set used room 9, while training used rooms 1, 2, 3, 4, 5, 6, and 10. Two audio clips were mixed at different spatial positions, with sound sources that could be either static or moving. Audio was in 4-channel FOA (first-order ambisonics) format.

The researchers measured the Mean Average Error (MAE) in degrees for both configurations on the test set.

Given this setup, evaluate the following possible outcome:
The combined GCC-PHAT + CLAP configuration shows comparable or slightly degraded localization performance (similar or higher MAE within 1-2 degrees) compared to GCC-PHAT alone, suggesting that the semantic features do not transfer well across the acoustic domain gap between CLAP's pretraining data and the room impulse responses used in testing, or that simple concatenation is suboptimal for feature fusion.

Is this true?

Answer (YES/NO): NO